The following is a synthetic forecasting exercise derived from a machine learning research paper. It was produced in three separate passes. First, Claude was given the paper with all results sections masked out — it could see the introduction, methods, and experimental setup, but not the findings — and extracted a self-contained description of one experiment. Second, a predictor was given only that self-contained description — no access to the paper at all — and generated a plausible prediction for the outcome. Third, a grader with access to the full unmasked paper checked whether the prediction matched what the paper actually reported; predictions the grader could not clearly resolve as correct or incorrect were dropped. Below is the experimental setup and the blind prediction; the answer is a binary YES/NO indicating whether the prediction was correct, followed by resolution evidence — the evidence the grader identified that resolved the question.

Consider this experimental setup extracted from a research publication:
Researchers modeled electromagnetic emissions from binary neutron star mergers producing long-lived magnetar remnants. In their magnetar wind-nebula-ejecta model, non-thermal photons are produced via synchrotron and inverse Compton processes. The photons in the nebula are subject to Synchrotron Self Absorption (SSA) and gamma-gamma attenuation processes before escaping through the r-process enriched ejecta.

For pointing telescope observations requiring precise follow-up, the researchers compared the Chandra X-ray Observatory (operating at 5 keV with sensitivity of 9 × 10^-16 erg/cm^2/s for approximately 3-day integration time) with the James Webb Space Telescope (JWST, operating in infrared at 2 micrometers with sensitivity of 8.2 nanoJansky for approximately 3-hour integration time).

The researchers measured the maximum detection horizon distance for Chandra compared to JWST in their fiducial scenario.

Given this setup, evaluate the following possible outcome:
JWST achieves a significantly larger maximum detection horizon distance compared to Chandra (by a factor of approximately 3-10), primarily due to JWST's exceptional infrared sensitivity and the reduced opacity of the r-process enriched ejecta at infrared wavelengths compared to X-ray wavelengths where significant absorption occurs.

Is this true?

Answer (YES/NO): NO